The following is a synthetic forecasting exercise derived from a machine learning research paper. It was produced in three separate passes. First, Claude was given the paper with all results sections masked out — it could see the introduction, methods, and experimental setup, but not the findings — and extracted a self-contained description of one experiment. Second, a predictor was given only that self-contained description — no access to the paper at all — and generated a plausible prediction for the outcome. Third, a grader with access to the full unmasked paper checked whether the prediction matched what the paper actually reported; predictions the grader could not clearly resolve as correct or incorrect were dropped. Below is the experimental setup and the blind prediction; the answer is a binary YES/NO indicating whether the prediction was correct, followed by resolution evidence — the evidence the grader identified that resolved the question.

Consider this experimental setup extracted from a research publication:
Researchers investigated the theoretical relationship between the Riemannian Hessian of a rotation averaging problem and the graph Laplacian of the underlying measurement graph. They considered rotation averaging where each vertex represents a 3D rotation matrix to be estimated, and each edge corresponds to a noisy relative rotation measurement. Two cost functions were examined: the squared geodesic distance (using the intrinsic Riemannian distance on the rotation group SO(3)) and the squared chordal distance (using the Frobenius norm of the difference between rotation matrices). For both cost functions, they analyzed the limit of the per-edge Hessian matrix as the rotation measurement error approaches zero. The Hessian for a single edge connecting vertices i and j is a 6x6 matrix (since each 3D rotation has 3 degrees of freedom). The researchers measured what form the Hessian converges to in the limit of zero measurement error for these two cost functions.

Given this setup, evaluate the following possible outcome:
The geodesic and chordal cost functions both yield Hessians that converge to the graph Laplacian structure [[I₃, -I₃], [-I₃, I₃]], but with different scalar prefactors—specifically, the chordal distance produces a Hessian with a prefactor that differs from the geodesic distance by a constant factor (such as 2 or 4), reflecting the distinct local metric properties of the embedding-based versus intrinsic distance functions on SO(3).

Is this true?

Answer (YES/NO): YES